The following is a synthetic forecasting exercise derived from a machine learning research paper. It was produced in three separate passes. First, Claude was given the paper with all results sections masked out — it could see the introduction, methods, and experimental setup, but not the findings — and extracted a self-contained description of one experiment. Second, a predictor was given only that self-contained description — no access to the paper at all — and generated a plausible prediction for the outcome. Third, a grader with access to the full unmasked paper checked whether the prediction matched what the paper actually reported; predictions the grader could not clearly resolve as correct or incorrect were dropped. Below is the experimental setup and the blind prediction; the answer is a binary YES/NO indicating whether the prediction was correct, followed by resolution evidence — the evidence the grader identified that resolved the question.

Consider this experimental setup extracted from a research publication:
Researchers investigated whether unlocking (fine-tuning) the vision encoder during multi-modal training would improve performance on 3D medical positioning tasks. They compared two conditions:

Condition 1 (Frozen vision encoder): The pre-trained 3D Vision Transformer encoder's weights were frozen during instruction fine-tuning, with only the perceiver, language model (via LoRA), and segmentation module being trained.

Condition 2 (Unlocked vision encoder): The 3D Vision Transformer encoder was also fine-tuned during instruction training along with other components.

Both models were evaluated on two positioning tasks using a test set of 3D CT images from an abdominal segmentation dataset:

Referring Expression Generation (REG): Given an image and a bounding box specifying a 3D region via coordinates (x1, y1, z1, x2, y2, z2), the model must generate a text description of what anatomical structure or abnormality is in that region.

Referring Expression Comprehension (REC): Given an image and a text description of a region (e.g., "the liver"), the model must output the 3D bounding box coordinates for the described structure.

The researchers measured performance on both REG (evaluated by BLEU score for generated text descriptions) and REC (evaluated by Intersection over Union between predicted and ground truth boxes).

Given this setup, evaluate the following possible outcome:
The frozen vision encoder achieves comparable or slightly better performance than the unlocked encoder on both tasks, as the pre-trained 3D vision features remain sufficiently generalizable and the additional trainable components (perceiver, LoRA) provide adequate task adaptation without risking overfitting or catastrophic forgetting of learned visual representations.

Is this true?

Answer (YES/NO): NO